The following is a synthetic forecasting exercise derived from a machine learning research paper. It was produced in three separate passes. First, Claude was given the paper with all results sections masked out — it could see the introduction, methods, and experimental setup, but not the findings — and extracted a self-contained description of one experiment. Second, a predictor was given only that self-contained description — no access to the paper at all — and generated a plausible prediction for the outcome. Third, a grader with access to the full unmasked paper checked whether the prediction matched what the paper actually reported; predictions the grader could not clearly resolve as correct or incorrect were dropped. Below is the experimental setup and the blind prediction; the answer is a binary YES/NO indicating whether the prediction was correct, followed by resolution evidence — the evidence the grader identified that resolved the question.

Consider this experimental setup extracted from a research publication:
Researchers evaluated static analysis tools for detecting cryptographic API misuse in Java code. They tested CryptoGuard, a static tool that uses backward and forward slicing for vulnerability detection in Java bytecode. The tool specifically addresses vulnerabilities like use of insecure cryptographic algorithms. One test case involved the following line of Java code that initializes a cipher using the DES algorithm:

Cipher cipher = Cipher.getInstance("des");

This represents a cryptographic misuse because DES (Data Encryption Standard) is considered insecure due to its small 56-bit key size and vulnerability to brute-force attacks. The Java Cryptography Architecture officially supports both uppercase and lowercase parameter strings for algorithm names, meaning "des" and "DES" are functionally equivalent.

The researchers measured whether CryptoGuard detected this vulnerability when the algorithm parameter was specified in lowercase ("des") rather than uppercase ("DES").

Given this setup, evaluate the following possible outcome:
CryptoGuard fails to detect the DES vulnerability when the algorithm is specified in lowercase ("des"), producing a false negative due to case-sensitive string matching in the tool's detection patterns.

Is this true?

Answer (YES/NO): YES